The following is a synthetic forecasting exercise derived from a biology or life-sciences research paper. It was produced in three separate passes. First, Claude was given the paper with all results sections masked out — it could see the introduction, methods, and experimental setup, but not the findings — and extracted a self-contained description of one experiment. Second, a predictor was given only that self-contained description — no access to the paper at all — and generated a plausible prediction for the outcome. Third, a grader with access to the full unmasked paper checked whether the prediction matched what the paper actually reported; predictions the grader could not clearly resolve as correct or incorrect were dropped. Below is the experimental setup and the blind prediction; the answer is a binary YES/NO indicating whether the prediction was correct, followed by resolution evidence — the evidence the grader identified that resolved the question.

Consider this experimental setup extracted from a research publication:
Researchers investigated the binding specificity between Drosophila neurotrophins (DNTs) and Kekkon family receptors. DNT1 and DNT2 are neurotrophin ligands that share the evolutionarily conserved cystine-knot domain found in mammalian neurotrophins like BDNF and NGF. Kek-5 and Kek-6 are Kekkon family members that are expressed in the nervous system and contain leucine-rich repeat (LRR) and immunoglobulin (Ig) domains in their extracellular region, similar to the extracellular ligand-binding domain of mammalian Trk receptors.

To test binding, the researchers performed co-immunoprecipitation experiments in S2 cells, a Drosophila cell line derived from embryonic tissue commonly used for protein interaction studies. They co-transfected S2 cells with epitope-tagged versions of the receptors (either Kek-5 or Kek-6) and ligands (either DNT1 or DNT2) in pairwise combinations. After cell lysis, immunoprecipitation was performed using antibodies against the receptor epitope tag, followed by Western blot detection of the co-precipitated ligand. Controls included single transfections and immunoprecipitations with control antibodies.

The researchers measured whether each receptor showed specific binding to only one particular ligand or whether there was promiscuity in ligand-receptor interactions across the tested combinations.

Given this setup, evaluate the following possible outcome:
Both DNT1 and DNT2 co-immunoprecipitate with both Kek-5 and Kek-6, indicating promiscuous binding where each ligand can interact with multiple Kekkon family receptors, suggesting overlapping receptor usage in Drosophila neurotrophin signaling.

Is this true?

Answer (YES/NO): NO